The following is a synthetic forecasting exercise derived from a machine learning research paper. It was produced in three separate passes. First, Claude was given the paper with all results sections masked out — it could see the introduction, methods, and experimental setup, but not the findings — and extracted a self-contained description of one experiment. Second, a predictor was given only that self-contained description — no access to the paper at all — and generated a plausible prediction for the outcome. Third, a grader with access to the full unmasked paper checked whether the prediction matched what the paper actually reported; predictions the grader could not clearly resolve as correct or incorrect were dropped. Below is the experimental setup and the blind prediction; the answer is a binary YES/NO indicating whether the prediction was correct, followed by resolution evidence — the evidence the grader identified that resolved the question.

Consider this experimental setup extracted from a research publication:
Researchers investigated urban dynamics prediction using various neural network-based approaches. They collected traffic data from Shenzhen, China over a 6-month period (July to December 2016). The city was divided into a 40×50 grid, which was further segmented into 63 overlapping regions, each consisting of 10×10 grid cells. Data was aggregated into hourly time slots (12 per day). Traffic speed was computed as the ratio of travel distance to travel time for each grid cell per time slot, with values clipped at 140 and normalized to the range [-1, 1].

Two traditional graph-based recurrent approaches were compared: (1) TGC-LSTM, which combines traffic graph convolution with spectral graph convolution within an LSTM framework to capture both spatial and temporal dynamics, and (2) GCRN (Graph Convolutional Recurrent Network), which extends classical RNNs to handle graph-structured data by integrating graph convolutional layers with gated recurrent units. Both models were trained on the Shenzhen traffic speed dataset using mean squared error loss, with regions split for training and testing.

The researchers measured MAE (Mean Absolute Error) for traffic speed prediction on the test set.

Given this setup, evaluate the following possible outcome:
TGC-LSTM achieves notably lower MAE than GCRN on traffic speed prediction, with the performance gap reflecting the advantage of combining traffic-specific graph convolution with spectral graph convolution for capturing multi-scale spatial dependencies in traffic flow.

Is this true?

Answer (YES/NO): NO